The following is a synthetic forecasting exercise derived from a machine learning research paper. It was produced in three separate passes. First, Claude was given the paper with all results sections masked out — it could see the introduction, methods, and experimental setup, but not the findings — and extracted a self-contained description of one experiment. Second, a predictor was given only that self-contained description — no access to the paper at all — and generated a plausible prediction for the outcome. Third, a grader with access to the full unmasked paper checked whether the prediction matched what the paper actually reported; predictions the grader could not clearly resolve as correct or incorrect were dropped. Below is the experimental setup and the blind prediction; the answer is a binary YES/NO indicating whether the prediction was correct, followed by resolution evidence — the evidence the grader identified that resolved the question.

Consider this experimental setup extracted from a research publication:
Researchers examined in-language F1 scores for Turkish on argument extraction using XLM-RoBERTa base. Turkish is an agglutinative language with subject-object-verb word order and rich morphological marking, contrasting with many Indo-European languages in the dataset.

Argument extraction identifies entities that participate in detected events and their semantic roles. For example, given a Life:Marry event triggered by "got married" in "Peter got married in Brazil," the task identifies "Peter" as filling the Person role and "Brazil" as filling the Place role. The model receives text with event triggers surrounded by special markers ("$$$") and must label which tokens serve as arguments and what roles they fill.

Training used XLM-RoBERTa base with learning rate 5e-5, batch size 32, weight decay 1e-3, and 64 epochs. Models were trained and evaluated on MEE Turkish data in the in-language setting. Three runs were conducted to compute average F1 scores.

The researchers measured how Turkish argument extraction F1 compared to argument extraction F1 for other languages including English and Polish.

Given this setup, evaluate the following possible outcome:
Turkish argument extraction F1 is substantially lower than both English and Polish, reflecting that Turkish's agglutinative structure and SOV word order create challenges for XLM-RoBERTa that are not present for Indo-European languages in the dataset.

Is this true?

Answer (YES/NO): NO